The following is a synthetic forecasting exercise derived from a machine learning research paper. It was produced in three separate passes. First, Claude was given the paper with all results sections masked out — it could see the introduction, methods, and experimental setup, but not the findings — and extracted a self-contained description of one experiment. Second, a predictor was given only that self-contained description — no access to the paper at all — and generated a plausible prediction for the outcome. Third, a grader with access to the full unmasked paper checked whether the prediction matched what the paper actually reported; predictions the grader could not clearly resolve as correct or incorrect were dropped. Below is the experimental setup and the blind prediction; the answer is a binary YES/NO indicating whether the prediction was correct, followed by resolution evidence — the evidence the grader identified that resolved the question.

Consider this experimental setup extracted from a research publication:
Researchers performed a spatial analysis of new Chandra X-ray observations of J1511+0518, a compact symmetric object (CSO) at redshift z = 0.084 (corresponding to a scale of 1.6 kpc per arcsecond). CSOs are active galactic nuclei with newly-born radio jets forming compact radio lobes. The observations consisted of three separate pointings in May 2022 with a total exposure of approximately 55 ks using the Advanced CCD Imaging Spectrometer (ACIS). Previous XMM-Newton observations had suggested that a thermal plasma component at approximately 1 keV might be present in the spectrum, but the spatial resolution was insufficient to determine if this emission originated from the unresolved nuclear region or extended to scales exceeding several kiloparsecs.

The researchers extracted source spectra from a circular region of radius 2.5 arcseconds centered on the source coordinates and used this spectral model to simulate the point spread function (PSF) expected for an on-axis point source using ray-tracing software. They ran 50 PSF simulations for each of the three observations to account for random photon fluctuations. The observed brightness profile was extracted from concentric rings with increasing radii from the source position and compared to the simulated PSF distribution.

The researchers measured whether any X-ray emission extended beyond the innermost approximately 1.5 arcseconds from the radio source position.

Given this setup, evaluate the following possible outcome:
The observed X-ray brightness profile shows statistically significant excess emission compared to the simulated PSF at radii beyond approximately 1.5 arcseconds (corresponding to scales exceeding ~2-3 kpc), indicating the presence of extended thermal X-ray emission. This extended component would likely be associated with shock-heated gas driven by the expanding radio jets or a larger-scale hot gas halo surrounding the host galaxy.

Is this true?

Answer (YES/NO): NO